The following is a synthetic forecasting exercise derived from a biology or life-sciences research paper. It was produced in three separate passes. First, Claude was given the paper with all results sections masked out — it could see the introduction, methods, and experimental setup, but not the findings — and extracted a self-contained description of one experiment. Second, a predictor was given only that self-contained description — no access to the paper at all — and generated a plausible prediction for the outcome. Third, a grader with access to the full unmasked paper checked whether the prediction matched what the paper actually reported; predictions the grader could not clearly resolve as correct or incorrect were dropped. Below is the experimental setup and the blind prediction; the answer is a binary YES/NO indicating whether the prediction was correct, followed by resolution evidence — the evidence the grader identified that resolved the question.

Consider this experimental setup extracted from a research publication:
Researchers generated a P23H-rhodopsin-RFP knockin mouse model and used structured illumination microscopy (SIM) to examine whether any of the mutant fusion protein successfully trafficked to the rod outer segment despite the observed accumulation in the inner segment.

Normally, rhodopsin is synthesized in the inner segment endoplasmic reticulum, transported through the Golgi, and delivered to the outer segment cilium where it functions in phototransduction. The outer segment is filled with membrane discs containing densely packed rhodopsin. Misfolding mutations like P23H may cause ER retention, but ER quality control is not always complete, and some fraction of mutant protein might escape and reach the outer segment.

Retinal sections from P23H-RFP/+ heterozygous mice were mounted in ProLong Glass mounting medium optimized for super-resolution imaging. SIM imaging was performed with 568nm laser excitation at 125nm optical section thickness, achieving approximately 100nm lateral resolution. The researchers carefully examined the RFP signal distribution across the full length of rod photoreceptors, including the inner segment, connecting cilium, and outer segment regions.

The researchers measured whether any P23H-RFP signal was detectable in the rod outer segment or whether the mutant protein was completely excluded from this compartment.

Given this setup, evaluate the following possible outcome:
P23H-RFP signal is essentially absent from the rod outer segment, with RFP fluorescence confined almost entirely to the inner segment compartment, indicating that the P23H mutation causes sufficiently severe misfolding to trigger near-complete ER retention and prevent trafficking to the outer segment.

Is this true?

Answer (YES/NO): YES